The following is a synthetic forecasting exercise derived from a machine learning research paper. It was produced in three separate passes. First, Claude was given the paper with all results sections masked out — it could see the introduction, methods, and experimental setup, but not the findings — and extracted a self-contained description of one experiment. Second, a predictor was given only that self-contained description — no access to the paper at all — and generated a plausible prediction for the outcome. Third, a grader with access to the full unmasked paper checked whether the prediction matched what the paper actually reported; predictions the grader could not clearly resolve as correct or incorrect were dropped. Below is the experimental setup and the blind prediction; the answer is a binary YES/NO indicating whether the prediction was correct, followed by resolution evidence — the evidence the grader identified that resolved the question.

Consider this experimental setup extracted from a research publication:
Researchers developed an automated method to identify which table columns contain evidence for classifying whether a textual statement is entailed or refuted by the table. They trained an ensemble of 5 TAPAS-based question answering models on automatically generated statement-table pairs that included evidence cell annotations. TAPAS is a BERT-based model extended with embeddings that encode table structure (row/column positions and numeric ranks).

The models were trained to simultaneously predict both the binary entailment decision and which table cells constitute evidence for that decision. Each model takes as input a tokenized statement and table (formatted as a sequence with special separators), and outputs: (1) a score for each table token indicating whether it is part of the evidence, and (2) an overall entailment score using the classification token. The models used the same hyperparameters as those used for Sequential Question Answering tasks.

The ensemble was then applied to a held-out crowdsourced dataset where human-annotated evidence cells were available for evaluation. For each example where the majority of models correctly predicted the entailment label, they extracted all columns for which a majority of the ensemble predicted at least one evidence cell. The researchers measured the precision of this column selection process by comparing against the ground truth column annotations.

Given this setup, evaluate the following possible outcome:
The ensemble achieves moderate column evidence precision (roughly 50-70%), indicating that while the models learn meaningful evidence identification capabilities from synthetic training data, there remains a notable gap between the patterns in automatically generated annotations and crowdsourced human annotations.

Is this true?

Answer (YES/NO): NO